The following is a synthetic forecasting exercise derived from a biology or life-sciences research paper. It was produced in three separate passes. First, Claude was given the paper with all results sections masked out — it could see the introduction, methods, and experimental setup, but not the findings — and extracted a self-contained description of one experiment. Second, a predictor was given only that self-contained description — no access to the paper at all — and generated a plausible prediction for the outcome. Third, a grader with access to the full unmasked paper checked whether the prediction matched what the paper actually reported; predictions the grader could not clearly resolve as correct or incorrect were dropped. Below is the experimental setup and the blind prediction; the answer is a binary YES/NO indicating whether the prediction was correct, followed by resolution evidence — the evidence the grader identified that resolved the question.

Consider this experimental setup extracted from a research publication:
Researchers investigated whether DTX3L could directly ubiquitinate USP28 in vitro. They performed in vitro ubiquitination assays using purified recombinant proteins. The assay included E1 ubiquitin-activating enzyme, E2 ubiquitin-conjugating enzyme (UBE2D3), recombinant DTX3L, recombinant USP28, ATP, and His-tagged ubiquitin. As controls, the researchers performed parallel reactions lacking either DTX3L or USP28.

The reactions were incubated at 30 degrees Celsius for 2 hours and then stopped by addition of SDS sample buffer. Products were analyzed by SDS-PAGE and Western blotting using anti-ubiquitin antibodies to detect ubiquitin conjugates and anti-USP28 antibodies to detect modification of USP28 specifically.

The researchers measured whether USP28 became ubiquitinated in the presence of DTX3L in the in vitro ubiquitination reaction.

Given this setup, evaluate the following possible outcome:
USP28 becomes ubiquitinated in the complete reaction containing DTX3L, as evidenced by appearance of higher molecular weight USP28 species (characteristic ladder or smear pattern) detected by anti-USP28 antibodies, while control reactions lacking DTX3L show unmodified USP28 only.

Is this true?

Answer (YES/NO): YES